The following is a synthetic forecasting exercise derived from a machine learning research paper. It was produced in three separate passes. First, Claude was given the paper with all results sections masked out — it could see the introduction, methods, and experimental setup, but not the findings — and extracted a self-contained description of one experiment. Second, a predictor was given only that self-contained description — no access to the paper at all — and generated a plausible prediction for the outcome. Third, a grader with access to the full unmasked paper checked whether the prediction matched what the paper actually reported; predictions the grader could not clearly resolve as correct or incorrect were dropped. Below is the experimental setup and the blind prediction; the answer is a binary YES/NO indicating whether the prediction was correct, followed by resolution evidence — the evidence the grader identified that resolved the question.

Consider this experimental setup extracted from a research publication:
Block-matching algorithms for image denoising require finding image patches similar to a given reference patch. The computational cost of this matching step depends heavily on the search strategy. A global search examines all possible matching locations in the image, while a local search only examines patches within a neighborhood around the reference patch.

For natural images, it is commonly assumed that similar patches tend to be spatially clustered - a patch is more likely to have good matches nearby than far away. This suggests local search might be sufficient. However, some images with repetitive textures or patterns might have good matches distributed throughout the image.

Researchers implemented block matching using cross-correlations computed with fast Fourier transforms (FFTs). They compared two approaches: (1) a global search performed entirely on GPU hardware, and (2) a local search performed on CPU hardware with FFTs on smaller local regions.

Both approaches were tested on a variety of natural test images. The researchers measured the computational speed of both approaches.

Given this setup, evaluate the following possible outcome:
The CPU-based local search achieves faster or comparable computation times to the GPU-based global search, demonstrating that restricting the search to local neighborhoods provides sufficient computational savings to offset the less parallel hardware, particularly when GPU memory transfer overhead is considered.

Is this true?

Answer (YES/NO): YES